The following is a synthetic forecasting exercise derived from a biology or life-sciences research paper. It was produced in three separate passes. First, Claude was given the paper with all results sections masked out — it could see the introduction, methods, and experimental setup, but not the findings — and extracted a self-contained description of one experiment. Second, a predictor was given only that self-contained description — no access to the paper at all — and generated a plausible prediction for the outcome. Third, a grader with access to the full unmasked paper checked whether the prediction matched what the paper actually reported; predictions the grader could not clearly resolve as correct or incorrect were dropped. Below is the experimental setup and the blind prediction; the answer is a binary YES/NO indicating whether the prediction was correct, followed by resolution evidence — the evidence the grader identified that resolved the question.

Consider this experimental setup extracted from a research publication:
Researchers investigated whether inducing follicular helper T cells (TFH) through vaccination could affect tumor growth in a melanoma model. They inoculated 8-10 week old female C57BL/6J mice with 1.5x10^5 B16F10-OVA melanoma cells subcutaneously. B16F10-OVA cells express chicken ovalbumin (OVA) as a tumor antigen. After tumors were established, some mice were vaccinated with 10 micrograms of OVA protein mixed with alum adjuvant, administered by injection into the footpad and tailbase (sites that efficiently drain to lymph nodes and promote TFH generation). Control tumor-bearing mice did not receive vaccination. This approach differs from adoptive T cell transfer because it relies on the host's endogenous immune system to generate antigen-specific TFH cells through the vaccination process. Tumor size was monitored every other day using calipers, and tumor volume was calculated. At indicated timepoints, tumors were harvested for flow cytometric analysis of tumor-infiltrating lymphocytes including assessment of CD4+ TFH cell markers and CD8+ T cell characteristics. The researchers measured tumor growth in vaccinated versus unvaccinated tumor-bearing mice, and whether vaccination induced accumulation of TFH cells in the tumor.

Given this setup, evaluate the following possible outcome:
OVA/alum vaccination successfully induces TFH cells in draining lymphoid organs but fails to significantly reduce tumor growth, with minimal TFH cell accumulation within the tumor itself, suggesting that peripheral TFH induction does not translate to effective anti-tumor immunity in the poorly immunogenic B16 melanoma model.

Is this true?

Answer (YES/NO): NO